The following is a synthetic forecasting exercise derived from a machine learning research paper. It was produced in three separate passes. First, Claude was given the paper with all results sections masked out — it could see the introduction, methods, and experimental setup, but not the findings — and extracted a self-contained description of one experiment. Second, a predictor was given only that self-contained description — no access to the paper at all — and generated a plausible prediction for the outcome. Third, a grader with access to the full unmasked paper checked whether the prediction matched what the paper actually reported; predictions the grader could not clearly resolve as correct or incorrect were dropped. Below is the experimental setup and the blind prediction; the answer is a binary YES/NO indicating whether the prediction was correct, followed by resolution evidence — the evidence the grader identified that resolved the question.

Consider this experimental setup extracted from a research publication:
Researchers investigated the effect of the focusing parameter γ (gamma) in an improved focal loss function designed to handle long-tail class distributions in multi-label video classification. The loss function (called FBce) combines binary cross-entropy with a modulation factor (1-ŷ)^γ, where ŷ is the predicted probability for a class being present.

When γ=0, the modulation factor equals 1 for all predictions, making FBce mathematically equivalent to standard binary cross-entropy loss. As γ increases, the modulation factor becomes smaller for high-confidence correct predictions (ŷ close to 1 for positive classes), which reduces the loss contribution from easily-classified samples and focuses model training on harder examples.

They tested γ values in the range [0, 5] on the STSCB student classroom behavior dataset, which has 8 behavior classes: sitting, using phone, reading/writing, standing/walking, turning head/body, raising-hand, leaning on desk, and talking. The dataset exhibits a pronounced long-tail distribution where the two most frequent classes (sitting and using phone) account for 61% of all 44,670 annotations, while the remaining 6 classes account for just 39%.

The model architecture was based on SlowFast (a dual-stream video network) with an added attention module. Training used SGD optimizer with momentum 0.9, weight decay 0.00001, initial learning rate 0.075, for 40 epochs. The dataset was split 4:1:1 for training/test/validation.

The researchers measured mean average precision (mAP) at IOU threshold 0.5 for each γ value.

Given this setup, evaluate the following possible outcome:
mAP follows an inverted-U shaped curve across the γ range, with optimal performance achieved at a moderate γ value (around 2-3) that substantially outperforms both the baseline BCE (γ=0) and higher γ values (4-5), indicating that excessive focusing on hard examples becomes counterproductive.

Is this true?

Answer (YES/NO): NO